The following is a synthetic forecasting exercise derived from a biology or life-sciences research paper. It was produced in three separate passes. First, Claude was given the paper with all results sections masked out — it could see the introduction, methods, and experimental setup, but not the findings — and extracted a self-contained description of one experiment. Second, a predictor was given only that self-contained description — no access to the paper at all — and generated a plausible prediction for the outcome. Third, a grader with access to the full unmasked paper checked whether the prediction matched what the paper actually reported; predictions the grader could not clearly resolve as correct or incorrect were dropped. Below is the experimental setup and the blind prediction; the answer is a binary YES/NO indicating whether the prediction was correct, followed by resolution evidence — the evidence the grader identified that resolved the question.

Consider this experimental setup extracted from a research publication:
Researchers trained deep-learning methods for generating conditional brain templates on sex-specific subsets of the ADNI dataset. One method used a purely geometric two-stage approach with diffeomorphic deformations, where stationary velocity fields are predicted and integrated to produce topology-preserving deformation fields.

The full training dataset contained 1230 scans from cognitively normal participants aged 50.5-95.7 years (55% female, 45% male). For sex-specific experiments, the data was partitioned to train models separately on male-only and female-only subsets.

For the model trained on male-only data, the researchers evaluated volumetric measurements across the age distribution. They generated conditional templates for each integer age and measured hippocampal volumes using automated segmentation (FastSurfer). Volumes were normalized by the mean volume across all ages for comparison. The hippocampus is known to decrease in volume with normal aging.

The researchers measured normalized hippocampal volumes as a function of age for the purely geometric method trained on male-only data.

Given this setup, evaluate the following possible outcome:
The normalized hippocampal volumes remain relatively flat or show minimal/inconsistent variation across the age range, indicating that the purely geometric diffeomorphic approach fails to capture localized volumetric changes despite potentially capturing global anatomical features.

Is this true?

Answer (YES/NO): NO